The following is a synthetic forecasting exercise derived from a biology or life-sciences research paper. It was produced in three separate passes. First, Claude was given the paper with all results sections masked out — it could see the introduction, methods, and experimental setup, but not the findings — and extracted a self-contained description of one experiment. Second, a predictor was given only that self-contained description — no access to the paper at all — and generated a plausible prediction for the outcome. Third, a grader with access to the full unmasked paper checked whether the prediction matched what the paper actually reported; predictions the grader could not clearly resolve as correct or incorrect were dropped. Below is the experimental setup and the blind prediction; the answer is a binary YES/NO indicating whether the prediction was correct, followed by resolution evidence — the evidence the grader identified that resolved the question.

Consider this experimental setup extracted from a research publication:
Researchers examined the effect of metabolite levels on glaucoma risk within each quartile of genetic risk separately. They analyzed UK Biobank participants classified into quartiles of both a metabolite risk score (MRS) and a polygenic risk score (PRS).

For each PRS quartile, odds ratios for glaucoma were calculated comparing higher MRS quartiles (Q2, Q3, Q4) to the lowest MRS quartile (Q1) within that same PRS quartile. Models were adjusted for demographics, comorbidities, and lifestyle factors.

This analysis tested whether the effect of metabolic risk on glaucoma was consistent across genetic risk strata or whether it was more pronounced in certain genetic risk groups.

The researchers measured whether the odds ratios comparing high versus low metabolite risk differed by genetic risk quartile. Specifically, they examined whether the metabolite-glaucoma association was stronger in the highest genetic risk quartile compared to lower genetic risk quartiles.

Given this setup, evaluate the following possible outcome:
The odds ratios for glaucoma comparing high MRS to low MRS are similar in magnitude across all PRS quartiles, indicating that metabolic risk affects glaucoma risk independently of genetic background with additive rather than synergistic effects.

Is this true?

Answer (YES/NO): NO